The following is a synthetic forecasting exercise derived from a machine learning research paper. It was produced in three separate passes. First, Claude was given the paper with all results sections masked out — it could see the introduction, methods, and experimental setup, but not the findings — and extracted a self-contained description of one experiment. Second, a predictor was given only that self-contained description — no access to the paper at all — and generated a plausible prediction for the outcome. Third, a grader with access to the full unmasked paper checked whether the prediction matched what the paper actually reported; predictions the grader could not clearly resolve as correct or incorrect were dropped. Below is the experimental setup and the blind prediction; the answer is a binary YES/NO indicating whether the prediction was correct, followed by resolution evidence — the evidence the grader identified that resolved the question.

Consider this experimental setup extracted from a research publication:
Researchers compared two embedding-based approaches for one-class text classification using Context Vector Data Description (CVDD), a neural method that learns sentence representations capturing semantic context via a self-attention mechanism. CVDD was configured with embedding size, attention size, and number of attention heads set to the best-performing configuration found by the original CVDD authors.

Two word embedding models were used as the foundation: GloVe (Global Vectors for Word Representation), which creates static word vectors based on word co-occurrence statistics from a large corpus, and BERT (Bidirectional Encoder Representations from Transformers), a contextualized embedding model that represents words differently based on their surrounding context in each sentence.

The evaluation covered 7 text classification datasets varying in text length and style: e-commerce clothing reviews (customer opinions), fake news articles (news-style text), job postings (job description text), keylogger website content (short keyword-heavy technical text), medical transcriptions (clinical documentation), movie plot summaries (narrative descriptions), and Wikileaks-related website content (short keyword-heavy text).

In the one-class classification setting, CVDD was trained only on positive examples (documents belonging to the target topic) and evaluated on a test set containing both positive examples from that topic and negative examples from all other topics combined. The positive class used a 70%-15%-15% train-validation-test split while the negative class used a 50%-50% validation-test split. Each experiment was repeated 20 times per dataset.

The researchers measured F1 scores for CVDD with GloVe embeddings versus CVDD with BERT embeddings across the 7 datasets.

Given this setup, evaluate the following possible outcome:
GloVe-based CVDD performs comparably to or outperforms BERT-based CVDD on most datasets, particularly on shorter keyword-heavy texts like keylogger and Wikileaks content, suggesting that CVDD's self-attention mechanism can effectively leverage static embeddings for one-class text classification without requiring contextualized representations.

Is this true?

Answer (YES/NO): YES